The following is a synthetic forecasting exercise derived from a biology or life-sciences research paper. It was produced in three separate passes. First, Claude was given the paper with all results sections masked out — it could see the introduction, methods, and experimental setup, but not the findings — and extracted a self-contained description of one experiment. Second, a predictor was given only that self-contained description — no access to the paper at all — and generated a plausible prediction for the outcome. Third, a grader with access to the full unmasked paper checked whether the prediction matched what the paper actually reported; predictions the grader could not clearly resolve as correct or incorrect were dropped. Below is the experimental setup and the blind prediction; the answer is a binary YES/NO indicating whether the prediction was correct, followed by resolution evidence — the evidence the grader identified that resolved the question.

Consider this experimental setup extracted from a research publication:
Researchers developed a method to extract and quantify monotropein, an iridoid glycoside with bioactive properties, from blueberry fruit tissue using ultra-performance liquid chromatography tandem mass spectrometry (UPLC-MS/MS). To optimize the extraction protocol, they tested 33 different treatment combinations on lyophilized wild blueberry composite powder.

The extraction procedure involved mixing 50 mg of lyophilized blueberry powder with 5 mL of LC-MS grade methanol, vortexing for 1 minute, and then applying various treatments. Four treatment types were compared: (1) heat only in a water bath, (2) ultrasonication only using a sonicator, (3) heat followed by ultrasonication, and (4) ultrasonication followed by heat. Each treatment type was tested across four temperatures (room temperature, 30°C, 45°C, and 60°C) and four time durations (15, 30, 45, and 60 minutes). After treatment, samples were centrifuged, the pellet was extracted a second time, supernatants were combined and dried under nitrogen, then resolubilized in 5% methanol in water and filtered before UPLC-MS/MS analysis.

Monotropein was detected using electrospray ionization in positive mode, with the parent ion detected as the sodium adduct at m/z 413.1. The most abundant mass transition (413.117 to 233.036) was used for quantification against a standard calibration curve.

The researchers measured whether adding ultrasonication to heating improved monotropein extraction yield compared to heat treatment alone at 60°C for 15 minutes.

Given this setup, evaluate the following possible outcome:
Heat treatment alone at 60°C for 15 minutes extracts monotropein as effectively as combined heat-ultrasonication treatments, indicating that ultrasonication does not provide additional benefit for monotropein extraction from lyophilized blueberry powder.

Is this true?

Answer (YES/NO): YES